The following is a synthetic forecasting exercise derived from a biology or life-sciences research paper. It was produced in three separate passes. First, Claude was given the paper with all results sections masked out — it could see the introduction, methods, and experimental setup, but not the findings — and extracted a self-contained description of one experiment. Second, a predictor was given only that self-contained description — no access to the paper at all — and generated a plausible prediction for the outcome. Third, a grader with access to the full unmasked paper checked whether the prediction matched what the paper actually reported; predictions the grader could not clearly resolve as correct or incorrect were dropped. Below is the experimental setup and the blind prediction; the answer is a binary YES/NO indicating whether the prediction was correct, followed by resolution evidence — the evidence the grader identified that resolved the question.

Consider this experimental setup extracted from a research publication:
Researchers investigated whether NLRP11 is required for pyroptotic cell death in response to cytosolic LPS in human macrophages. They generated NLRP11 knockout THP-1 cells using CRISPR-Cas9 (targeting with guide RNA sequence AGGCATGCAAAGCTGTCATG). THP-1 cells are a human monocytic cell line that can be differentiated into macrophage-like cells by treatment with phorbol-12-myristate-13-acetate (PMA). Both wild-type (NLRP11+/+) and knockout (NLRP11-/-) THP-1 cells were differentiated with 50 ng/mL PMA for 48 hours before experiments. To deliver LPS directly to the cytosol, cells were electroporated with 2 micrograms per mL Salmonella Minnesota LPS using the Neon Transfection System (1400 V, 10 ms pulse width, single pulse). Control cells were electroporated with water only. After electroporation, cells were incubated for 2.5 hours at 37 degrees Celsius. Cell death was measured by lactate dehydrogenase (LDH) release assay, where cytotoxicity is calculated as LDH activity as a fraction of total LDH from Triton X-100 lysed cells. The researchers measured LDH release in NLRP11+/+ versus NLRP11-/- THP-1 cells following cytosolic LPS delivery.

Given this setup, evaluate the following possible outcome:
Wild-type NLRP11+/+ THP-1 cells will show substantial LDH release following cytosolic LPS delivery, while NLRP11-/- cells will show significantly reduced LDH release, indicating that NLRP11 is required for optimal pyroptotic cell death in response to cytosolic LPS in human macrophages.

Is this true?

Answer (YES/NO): YES